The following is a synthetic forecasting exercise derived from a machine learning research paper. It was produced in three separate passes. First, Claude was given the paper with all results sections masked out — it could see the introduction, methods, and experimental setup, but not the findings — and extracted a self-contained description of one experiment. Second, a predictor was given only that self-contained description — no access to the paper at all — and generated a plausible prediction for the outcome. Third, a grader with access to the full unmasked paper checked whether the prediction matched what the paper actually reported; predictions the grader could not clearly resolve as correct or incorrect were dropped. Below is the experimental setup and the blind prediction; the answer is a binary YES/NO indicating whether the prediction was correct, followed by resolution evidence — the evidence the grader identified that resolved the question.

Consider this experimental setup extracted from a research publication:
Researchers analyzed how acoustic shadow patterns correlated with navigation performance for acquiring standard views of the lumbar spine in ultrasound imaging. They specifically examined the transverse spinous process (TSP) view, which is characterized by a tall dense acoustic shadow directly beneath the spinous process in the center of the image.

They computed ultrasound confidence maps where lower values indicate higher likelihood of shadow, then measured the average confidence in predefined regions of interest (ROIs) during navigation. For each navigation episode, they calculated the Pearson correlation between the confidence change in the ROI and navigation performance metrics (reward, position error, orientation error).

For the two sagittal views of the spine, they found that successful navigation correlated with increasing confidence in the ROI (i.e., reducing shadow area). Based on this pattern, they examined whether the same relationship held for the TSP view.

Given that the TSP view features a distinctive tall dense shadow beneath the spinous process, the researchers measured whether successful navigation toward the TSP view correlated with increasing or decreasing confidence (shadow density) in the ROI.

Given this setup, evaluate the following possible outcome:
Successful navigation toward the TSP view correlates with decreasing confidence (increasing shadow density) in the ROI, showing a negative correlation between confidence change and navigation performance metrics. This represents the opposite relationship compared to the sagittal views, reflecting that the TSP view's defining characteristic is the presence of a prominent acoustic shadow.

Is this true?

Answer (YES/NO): YES